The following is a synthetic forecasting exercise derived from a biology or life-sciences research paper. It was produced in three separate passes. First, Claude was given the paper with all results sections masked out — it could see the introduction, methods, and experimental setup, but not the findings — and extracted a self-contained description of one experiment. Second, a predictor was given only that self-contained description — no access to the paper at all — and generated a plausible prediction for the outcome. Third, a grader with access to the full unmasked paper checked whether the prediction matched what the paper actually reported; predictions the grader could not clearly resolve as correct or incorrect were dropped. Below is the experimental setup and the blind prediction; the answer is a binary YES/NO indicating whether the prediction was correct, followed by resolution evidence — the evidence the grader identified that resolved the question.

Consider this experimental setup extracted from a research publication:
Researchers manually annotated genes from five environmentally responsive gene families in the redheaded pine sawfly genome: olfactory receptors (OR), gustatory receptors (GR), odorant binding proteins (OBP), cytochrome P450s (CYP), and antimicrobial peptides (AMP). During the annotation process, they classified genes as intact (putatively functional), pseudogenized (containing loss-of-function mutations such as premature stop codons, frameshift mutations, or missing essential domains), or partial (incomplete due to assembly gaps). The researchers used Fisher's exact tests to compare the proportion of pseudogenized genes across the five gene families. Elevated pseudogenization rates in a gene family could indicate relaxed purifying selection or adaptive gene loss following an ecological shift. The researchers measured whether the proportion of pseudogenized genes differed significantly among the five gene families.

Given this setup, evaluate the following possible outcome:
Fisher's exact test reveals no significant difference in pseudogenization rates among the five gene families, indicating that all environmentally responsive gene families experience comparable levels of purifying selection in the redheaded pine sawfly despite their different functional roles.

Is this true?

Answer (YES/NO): YES